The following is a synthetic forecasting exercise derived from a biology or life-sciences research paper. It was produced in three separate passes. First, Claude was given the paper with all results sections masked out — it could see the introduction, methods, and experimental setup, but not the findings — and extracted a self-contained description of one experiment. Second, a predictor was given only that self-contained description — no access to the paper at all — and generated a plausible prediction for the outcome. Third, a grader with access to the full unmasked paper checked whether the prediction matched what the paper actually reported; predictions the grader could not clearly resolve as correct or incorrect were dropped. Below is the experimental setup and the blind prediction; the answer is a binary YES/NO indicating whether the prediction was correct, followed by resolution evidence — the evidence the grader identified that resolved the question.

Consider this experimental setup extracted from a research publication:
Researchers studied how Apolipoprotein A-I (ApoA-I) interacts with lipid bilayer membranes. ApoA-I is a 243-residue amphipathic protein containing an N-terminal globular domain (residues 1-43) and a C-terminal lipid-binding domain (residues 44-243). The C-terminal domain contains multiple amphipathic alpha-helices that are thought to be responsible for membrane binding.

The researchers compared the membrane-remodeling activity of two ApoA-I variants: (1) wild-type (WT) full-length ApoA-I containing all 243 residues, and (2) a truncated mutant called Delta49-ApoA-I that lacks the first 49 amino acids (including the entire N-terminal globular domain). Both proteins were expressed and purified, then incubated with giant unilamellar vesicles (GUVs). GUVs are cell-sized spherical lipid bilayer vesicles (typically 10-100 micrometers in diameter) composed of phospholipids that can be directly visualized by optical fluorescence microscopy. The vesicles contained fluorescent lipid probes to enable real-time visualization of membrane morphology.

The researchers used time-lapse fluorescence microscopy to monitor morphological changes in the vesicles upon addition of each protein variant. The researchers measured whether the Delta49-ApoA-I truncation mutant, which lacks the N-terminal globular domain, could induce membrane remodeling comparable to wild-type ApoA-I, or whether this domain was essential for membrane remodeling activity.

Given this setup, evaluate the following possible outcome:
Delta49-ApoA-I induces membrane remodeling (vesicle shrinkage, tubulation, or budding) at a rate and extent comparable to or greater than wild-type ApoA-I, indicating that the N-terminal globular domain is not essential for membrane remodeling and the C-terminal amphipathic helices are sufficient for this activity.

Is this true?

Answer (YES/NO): YES